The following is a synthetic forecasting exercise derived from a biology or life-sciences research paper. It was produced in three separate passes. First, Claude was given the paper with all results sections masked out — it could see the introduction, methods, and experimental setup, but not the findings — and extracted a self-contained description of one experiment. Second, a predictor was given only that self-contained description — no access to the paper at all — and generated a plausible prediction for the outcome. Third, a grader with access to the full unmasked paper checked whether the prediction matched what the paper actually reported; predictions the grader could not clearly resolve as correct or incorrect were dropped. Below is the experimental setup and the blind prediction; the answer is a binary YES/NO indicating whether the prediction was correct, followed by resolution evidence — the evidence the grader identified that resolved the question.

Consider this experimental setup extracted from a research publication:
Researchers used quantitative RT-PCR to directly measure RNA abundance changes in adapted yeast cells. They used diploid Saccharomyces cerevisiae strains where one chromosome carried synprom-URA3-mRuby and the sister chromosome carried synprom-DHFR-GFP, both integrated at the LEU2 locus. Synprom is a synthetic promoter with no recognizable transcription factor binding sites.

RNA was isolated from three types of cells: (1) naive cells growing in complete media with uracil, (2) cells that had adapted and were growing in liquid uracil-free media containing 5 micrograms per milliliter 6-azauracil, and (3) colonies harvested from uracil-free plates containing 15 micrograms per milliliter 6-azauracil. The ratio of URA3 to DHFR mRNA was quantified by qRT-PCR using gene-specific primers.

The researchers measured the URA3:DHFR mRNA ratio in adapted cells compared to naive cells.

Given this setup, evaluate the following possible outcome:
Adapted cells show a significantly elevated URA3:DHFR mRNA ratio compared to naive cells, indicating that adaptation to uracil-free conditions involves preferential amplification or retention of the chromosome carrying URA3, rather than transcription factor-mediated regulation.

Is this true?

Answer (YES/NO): NO